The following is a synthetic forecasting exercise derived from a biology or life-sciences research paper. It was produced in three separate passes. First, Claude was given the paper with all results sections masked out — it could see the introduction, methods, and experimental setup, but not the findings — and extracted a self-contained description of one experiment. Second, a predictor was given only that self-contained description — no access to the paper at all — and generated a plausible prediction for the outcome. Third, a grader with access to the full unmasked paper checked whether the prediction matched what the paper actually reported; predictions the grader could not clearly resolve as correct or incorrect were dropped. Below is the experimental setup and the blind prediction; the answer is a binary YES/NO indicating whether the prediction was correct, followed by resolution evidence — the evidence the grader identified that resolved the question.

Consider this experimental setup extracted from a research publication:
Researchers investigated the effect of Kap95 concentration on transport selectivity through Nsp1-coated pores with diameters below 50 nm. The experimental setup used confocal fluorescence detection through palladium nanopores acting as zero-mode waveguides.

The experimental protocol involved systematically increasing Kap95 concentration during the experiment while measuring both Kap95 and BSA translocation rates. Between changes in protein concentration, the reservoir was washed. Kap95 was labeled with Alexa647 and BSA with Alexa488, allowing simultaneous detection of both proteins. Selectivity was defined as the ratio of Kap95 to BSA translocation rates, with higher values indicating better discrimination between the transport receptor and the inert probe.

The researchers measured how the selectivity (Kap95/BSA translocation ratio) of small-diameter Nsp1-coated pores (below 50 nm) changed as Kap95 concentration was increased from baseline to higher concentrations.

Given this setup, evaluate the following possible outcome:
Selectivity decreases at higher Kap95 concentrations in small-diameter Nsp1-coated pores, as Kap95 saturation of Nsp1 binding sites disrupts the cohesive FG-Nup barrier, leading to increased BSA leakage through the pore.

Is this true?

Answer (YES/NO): NO